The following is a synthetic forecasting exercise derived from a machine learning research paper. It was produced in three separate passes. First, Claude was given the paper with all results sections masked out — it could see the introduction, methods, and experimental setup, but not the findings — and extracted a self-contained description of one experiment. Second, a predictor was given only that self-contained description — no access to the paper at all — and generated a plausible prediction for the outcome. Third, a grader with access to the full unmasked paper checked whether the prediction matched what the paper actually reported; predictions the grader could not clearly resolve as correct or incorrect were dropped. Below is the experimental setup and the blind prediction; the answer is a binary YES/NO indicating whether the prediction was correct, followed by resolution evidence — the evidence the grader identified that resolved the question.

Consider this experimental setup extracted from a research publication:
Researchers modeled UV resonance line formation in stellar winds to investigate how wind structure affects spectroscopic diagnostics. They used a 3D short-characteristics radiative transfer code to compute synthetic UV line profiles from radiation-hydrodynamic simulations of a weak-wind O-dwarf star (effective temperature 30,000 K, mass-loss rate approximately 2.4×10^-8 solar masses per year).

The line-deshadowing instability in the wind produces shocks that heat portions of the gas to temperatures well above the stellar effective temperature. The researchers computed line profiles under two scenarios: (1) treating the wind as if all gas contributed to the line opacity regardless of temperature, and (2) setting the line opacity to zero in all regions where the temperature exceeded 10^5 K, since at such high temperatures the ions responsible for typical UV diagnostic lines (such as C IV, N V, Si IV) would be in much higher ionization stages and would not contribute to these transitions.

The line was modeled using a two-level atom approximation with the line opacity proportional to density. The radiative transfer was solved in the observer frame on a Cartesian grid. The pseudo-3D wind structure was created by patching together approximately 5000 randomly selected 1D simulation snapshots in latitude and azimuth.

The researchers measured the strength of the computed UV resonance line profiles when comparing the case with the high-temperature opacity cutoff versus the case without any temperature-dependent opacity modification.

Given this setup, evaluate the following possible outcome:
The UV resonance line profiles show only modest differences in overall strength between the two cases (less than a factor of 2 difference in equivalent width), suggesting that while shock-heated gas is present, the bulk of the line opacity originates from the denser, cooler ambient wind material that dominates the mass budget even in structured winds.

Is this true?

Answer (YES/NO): NO